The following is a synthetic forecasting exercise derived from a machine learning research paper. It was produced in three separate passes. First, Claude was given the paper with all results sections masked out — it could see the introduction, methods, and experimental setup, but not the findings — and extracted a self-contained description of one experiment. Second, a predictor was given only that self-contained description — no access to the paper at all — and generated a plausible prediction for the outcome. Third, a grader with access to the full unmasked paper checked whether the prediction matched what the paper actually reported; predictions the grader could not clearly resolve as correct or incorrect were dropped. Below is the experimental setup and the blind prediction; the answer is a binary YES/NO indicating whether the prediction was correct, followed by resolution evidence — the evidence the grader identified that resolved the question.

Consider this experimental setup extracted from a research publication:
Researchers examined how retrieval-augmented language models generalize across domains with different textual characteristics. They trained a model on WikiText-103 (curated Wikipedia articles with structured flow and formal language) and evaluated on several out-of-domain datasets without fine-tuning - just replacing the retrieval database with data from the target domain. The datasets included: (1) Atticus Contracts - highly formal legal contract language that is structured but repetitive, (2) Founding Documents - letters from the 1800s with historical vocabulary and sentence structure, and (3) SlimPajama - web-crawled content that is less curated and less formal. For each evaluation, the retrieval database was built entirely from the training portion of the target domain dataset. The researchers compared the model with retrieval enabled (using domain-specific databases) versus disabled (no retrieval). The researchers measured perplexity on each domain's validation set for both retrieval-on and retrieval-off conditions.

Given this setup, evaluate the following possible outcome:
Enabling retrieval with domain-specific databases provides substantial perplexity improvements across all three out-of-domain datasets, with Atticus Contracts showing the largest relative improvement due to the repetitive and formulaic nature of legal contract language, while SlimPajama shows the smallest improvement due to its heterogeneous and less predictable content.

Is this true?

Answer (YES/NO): NO